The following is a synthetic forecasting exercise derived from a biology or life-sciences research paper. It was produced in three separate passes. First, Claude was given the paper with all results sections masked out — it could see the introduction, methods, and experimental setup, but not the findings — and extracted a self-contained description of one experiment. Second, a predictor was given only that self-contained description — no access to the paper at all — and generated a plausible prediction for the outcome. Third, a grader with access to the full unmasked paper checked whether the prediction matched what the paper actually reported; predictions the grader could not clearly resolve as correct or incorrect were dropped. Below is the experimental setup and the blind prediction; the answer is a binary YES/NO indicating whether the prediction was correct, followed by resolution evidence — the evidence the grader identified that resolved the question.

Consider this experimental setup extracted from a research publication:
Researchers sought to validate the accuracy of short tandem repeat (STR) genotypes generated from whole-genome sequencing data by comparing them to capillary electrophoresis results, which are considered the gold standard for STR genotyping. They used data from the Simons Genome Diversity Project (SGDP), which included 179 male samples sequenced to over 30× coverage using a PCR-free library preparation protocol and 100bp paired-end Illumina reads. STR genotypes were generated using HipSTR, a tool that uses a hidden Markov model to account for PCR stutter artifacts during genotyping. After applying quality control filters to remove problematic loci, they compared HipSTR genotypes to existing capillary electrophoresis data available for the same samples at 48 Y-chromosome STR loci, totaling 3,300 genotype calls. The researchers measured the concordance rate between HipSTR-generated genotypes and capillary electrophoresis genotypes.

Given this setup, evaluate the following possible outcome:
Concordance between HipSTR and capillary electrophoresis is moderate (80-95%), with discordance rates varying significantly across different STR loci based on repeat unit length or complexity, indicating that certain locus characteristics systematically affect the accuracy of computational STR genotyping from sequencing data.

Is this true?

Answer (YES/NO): NO